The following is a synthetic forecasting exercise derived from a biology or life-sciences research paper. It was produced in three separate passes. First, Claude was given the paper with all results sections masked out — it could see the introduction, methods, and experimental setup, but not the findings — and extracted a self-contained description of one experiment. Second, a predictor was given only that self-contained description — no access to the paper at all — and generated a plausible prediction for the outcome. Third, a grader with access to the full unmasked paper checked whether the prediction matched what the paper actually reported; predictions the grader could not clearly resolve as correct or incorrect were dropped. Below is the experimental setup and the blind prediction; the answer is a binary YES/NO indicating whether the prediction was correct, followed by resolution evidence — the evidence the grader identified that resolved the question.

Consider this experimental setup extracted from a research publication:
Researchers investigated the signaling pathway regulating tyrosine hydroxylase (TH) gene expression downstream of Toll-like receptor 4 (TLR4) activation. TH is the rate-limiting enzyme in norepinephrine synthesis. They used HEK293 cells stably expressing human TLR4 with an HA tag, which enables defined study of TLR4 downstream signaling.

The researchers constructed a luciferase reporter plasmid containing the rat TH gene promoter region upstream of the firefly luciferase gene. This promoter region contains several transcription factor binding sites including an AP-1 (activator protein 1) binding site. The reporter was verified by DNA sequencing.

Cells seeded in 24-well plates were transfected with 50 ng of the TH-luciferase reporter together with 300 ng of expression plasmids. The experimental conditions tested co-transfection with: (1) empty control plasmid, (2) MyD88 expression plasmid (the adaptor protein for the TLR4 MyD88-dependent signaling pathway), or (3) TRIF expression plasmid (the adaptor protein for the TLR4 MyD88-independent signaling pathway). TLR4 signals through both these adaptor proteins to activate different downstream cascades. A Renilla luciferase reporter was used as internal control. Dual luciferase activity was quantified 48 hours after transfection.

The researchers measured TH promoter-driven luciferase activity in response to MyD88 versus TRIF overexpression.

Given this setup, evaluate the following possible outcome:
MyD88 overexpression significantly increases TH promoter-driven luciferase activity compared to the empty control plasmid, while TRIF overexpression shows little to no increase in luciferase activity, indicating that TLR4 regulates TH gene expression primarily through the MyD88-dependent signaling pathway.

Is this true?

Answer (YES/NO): NO